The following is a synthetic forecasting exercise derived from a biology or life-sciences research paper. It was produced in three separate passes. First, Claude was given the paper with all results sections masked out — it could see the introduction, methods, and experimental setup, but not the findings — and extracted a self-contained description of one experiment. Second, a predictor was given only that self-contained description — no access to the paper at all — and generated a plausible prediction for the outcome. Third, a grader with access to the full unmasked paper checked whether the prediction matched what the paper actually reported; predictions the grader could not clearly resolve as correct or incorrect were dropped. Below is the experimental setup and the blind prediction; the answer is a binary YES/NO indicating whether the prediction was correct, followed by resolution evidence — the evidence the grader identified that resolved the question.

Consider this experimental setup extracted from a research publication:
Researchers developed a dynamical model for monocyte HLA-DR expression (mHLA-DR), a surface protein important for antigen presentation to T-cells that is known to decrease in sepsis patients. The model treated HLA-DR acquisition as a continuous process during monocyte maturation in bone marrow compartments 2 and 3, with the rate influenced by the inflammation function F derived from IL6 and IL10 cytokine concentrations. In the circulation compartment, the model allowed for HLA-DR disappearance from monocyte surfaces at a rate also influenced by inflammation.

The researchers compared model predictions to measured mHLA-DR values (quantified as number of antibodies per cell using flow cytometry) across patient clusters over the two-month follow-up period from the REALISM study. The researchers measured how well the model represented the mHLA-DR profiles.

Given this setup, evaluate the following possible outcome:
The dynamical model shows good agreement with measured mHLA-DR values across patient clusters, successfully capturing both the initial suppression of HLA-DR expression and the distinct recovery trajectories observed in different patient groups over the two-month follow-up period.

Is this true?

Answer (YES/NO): YES